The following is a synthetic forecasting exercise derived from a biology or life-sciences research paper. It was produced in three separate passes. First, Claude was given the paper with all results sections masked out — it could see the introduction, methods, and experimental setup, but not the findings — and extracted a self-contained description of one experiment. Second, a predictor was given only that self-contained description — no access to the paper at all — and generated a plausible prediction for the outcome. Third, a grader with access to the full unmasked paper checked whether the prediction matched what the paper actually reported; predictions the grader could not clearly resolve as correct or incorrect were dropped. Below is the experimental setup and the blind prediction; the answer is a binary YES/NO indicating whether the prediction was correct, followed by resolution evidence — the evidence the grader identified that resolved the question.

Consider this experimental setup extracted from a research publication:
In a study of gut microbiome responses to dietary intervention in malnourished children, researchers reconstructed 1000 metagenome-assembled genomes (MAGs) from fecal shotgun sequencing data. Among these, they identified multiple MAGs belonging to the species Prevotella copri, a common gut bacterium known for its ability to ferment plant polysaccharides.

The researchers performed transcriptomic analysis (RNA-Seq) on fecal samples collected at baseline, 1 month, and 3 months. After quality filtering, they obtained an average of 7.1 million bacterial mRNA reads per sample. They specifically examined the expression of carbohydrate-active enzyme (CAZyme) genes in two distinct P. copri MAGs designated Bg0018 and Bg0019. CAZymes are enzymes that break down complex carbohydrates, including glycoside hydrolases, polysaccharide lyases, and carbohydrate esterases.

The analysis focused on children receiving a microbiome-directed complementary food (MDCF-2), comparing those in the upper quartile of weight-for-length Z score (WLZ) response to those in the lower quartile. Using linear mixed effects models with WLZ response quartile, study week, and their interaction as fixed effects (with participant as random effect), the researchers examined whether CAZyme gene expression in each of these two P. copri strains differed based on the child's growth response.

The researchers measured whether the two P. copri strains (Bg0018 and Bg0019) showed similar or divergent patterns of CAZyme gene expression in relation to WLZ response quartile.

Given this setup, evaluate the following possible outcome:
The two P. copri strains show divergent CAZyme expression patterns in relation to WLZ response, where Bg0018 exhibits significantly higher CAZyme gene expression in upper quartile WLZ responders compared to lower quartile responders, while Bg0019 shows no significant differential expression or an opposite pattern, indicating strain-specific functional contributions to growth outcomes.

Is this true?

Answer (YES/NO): NO